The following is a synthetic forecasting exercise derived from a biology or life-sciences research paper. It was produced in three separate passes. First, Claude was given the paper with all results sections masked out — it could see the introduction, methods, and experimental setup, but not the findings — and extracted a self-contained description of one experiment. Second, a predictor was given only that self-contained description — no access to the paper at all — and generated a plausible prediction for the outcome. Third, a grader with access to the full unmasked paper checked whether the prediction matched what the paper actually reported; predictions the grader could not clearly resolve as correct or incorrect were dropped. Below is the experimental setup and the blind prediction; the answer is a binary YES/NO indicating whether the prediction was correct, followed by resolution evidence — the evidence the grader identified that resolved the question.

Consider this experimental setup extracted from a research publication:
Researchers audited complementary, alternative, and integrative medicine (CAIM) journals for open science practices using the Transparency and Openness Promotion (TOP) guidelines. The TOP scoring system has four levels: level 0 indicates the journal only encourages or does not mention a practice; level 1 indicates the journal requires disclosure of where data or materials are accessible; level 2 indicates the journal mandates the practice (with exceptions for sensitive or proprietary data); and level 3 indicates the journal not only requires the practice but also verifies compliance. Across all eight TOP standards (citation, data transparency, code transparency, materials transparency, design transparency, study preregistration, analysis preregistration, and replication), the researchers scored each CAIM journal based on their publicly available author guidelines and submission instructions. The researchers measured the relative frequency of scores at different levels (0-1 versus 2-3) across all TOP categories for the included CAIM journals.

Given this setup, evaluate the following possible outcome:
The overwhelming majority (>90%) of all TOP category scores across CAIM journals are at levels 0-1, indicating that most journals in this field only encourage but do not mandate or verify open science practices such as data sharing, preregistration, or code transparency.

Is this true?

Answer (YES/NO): YES